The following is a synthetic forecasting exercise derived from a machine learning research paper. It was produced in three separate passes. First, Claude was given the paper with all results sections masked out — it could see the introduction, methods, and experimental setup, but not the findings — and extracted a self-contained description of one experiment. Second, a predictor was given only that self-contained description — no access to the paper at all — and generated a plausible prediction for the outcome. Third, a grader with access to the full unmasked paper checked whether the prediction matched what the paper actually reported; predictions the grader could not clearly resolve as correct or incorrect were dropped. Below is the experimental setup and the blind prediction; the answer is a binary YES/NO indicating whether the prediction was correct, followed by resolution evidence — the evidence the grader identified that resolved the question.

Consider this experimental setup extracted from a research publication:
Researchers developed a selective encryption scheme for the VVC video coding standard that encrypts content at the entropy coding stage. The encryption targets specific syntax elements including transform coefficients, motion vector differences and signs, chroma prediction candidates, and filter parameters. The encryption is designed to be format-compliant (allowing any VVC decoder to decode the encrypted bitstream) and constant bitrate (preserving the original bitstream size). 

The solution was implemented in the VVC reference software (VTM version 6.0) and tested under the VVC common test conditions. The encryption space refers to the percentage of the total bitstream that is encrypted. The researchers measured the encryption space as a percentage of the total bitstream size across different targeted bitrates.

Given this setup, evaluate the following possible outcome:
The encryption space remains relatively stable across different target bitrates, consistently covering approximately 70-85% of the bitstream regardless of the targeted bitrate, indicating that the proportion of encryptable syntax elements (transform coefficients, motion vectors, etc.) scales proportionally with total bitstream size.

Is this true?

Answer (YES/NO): NO